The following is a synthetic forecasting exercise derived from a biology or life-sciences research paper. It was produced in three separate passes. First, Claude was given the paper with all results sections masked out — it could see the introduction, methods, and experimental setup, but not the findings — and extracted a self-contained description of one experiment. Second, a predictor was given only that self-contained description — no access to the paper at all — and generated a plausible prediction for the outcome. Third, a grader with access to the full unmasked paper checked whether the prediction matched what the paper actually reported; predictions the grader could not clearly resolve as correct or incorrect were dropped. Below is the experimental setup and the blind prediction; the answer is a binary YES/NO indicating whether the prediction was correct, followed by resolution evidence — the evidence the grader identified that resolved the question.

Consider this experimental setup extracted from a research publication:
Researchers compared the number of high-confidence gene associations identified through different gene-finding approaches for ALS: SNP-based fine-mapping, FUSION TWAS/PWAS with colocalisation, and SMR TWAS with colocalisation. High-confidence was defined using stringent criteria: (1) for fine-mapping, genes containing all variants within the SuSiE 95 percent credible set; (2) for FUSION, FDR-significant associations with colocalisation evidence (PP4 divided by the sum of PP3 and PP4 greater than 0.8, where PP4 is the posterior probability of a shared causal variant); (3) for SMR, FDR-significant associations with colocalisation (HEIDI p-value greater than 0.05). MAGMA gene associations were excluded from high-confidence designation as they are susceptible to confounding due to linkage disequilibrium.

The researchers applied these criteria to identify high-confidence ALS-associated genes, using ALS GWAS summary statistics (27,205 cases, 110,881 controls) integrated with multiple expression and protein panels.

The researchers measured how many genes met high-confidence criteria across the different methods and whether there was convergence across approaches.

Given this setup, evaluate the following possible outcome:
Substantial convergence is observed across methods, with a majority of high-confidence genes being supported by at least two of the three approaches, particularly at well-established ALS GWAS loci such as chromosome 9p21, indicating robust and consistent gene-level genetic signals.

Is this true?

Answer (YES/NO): NO